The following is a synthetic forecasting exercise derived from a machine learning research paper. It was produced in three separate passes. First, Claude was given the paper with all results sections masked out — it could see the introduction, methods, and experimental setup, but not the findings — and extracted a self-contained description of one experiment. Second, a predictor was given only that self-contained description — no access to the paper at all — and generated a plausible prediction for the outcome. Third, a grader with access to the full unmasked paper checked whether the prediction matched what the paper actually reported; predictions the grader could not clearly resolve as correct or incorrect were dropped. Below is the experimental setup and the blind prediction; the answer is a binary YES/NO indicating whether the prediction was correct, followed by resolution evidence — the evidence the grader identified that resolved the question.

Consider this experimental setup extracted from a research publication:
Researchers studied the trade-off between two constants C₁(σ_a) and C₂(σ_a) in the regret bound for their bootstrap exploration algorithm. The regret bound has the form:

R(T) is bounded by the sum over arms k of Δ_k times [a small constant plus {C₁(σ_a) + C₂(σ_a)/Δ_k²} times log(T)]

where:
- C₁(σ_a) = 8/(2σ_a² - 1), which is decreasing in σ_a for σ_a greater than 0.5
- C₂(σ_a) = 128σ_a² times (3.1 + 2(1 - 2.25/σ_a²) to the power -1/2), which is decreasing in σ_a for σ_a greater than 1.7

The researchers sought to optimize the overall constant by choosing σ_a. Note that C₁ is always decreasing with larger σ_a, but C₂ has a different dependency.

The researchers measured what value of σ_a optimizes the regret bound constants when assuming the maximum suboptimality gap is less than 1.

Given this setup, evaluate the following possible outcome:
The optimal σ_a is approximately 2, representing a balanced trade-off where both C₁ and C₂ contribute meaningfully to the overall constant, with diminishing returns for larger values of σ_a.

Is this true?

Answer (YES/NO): NO